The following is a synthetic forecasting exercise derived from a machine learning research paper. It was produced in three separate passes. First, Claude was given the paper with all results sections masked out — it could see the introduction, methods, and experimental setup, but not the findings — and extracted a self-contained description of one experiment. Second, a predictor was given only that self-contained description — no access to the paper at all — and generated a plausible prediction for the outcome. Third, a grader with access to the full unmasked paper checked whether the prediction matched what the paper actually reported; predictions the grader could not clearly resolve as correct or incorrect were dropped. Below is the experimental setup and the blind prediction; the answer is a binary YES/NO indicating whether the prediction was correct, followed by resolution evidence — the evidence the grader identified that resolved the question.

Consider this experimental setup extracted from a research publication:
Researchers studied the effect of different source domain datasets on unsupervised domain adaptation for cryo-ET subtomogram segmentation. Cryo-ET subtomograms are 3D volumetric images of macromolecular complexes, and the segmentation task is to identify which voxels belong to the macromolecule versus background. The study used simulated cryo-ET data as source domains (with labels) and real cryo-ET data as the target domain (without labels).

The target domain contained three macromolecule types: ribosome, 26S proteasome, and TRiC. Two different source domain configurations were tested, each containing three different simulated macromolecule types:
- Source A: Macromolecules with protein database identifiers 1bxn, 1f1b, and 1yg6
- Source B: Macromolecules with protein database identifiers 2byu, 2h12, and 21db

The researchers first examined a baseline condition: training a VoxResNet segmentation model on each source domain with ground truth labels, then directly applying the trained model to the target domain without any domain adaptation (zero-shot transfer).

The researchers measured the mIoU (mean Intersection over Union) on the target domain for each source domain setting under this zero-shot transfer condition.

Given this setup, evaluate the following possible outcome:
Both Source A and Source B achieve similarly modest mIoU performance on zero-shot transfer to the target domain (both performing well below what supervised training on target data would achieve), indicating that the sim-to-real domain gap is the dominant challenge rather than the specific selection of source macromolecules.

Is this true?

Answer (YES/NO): YES